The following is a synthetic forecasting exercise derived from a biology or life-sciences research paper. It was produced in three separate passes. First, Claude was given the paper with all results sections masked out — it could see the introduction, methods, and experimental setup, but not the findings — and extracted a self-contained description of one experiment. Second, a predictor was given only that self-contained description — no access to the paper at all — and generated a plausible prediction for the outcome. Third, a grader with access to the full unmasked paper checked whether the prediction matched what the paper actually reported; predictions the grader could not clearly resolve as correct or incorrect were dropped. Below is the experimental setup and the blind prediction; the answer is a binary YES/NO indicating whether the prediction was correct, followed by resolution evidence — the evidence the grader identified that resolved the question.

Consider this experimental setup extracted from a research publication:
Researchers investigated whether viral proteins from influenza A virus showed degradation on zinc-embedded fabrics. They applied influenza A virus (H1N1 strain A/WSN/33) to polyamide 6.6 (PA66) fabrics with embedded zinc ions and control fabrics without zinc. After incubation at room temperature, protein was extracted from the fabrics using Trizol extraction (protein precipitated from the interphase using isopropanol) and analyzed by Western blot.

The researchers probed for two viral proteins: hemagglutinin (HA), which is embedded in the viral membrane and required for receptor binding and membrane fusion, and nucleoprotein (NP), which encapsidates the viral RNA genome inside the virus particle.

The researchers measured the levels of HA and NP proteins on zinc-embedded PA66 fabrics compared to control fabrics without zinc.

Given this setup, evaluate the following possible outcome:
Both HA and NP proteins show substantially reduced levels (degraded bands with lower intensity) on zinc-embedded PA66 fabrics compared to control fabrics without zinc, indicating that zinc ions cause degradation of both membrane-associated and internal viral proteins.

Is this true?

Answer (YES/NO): NO